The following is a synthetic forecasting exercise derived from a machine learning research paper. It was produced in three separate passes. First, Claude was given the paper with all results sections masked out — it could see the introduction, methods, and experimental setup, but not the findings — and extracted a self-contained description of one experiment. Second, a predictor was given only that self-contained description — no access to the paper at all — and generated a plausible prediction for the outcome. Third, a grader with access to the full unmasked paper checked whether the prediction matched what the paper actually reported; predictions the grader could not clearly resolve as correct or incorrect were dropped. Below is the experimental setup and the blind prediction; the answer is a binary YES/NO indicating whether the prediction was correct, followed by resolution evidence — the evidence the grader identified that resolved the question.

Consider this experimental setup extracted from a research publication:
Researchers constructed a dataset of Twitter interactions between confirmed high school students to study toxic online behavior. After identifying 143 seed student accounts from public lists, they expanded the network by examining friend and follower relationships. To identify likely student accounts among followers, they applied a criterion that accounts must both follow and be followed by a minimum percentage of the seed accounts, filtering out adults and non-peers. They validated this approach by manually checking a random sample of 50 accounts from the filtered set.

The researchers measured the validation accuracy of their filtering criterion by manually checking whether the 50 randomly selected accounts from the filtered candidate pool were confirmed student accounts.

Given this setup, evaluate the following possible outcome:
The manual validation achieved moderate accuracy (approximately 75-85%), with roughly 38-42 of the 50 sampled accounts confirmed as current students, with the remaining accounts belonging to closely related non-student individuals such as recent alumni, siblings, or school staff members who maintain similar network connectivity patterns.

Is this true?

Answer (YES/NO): NO